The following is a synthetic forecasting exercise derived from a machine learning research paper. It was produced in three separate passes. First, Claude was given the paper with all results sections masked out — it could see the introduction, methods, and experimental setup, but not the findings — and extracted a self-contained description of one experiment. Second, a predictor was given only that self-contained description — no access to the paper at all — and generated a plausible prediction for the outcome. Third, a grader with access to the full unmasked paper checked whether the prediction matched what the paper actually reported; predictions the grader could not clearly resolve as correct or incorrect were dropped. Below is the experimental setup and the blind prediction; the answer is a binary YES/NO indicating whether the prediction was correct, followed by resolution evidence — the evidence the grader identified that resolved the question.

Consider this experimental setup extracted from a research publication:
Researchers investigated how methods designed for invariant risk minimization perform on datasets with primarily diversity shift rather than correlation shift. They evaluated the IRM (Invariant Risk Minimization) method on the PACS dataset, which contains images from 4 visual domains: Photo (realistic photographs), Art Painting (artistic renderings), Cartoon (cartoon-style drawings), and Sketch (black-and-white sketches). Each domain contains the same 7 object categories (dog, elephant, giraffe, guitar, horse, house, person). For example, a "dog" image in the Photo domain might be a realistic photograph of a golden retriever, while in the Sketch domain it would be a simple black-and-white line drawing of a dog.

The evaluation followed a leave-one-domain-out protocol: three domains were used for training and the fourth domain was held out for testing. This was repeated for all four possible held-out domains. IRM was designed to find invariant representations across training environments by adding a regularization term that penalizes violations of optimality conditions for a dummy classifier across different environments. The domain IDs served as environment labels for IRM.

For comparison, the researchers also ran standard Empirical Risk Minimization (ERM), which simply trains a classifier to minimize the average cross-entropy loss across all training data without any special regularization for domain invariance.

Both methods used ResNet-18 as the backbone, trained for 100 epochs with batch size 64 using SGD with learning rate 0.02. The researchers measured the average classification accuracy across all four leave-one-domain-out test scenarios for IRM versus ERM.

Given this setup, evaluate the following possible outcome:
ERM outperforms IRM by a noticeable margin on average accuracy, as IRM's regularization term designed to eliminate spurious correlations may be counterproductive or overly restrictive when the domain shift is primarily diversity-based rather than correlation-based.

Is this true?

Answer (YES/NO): YES